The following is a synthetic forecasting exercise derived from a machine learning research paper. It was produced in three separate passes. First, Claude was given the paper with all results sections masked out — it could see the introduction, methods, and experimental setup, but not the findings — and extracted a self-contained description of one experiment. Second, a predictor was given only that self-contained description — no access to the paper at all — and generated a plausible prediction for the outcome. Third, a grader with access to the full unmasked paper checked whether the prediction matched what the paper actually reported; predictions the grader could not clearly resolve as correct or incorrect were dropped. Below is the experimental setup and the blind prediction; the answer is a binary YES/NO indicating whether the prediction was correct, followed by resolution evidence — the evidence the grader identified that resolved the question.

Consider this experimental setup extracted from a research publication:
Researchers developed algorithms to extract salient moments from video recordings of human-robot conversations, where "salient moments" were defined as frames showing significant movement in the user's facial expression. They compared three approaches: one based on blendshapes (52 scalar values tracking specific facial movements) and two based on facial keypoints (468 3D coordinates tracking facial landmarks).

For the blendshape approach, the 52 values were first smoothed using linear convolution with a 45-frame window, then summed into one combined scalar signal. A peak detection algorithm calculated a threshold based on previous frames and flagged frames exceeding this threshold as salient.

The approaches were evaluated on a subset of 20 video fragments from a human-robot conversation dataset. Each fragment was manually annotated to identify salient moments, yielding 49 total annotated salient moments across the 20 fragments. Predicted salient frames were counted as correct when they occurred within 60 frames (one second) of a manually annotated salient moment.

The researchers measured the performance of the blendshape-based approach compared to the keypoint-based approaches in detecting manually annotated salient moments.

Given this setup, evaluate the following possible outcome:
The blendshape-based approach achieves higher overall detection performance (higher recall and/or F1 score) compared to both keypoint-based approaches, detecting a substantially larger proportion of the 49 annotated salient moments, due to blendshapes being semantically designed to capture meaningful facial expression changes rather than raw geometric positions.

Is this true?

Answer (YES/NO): NO